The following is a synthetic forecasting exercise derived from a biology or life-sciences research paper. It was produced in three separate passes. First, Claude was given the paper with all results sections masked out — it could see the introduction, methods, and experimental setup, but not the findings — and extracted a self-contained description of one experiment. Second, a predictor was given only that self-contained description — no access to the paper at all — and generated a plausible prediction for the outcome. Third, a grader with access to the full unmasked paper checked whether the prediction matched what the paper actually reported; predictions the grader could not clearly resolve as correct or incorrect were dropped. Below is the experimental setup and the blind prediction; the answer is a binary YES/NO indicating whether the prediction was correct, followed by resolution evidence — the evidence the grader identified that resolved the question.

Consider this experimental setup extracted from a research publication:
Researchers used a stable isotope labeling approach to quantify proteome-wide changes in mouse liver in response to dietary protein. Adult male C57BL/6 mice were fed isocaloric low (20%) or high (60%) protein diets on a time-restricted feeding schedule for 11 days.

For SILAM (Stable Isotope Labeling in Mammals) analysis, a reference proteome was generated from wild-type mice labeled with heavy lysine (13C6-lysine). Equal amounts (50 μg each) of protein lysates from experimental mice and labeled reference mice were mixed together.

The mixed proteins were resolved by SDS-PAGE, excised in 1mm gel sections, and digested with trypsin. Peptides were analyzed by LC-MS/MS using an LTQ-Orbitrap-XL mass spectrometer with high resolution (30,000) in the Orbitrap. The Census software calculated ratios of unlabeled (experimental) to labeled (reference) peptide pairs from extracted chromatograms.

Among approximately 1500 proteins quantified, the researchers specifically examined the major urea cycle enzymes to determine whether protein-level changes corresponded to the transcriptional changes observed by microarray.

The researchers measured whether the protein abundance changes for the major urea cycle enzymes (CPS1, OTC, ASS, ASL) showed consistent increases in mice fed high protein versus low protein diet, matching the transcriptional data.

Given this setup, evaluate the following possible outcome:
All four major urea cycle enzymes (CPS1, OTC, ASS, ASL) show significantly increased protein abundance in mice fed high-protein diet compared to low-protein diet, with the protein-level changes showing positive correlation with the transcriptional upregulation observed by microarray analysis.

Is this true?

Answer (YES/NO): YES